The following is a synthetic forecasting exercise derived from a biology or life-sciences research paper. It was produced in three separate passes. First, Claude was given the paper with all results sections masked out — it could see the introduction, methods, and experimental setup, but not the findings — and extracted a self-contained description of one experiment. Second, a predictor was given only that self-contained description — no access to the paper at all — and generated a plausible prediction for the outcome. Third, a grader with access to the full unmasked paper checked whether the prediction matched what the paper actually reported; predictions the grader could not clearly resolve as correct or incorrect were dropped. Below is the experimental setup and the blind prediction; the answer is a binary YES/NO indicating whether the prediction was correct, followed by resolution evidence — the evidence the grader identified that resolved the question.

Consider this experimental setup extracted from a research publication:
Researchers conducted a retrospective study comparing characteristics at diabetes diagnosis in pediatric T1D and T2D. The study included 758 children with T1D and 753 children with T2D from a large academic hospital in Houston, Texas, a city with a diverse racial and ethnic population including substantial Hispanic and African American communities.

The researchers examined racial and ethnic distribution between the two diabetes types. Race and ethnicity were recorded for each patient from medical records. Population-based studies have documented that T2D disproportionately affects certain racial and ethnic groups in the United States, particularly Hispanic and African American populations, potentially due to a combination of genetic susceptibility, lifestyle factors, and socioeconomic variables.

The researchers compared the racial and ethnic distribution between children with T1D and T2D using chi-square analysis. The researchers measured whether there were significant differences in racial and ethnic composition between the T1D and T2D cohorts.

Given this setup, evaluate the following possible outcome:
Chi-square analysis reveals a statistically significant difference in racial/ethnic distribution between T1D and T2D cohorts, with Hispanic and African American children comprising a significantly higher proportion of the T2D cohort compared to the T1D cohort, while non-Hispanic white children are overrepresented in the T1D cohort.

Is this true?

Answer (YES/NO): YES